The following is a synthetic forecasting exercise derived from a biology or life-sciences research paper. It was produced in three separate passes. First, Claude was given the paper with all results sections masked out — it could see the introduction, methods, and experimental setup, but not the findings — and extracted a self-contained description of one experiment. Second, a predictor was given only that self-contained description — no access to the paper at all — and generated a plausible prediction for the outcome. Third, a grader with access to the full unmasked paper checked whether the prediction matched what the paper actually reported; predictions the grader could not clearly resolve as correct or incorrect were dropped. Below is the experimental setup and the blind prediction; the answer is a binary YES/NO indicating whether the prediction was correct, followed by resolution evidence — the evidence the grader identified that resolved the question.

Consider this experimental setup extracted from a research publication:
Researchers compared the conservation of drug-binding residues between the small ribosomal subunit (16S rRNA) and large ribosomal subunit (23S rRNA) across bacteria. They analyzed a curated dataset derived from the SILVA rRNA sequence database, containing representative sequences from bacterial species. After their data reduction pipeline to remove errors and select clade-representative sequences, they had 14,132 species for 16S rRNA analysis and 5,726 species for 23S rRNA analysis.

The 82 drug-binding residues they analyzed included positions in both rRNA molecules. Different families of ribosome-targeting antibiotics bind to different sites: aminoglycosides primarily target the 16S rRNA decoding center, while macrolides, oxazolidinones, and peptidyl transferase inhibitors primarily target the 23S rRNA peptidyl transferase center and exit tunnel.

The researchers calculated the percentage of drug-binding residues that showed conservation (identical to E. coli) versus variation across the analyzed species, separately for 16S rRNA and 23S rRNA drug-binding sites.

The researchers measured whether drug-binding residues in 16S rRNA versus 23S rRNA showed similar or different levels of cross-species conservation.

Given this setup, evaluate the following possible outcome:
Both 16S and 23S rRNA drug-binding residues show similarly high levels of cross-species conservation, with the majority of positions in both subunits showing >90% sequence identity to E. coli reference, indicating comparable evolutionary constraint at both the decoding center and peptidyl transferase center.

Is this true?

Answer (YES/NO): NO